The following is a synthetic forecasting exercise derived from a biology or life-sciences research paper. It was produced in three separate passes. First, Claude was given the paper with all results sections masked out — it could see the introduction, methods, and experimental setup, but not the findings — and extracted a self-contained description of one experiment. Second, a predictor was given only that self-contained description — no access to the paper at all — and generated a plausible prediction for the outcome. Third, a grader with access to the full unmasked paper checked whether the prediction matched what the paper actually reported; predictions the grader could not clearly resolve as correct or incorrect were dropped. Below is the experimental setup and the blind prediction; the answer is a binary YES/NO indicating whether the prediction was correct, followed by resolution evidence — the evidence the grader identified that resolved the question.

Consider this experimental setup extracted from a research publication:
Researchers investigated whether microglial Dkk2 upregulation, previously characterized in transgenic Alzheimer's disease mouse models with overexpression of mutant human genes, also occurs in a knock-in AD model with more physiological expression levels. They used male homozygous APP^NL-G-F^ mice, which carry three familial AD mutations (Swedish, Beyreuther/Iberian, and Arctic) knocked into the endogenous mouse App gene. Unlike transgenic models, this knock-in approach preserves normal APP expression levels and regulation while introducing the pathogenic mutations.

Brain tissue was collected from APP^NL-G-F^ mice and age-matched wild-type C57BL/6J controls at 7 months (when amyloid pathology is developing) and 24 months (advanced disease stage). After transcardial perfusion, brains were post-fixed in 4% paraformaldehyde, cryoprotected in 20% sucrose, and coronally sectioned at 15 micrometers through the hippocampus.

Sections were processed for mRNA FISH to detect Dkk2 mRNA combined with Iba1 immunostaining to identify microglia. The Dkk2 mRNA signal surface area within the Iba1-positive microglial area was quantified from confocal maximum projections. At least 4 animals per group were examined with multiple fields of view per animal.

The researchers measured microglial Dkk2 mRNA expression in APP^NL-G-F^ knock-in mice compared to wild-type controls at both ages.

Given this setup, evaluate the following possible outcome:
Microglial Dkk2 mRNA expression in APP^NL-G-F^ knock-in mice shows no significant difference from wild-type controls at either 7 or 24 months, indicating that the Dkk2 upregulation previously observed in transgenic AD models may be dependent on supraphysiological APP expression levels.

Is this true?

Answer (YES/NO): NO